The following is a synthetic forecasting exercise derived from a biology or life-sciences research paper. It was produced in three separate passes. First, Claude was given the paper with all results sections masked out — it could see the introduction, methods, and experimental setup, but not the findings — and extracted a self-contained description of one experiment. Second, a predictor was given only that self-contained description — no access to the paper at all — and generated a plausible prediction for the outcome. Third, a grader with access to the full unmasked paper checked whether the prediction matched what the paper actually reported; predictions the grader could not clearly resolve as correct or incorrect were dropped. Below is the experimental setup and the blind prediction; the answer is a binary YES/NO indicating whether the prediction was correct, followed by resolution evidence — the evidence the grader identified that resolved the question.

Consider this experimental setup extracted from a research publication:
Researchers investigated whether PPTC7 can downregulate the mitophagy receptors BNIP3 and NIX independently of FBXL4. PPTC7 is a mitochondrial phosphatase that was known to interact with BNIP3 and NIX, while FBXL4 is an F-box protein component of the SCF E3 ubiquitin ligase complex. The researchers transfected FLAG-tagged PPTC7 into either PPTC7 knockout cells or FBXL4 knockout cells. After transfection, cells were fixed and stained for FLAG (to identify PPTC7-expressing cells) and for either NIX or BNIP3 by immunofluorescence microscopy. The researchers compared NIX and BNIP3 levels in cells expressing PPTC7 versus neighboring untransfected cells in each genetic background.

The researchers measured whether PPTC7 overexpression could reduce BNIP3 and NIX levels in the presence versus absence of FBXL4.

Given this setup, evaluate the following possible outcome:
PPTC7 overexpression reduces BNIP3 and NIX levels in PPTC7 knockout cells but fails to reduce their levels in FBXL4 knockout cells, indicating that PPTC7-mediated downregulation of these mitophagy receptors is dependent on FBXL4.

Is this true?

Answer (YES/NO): YES